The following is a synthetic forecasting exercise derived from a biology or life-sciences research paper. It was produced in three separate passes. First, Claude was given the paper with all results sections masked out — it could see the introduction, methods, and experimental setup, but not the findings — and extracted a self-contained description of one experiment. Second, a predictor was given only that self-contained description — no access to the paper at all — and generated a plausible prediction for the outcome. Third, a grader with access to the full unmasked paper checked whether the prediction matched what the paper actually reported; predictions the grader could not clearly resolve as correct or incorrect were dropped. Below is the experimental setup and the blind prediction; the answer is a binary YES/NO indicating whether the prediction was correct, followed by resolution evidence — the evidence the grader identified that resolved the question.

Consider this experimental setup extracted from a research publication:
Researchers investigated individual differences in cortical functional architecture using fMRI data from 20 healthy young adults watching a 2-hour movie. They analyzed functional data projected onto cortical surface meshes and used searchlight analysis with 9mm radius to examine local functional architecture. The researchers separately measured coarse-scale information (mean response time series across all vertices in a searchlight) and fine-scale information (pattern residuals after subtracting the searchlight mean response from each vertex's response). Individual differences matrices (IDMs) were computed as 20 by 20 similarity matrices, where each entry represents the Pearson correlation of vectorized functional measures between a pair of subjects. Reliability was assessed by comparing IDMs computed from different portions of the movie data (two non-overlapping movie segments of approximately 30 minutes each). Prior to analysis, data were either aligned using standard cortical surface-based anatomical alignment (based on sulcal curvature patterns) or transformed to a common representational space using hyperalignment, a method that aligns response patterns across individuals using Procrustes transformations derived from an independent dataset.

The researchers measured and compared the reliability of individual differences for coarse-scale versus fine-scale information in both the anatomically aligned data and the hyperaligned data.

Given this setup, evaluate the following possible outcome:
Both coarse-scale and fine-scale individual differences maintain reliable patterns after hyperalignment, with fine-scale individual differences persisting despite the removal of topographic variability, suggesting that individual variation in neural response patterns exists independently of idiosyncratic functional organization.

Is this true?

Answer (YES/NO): YES